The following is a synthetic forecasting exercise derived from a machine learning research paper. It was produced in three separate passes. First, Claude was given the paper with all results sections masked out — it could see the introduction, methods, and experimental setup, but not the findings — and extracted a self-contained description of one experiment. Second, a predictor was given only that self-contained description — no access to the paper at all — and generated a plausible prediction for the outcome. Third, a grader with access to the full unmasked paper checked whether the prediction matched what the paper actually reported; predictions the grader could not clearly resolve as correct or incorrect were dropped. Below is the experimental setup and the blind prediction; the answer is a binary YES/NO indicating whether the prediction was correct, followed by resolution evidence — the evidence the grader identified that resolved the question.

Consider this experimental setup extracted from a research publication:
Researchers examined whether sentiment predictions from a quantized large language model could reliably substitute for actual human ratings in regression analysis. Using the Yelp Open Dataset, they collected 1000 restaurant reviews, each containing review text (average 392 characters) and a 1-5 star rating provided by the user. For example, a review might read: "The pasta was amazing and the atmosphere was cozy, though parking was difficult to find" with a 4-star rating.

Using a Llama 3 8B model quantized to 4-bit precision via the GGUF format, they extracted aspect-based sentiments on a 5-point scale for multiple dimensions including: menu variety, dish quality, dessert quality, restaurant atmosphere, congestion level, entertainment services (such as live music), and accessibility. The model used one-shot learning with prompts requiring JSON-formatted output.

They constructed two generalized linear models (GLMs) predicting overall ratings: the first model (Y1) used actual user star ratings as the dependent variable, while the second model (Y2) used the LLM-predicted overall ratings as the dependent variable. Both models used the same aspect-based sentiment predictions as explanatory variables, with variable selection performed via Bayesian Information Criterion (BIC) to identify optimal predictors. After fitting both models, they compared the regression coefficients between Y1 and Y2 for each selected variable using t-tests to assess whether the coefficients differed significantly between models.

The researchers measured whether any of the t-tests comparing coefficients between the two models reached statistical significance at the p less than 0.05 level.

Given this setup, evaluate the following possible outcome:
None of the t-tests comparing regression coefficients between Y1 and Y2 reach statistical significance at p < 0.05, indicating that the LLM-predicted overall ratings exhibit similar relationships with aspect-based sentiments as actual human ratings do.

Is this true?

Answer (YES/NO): YES